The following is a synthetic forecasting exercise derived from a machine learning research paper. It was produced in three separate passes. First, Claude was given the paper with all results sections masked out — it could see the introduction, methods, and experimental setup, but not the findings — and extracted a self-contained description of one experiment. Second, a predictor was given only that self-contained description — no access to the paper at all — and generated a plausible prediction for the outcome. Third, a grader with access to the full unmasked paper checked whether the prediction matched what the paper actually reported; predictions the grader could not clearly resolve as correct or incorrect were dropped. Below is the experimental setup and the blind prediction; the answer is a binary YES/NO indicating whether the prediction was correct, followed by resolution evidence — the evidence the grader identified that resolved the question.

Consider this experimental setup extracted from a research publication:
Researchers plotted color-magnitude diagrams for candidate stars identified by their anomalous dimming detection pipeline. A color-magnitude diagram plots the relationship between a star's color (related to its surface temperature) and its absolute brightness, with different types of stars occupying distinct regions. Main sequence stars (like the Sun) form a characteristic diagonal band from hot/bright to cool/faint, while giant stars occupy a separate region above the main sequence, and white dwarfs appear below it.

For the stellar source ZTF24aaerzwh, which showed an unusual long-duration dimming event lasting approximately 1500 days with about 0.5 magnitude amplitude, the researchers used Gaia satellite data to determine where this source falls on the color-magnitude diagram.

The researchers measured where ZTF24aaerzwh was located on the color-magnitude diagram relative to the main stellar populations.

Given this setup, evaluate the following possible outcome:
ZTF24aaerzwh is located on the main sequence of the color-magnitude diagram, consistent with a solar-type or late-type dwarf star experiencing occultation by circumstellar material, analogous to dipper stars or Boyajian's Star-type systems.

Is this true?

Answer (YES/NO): YES